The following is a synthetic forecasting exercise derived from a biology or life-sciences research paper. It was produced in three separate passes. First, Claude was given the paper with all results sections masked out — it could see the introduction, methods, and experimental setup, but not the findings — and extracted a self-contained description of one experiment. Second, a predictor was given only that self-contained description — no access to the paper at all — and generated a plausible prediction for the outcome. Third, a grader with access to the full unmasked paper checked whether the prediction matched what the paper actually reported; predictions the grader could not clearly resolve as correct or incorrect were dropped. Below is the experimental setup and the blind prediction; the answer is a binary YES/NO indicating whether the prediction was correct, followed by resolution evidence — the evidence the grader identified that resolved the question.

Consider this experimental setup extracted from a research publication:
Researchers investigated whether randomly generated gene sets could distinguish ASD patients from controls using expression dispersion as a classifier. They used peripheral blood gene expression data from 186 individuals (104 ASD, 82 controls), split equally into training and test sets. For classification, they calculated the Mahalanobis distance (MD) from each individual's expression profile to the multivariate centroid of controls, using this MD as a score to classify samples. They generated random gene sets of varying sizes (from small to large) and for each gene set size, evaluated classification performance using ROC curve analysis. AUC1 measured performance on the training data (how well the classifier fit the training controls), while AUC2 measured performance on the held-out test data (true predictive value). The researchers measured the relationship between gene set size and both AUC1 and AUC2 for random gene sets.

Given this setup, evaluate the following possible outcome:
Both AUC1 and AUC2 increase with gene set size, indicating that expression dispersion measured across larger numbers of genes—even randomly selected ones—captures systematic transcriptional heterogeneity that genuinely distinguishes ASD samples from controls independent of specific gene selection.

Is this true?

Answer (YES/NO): NO